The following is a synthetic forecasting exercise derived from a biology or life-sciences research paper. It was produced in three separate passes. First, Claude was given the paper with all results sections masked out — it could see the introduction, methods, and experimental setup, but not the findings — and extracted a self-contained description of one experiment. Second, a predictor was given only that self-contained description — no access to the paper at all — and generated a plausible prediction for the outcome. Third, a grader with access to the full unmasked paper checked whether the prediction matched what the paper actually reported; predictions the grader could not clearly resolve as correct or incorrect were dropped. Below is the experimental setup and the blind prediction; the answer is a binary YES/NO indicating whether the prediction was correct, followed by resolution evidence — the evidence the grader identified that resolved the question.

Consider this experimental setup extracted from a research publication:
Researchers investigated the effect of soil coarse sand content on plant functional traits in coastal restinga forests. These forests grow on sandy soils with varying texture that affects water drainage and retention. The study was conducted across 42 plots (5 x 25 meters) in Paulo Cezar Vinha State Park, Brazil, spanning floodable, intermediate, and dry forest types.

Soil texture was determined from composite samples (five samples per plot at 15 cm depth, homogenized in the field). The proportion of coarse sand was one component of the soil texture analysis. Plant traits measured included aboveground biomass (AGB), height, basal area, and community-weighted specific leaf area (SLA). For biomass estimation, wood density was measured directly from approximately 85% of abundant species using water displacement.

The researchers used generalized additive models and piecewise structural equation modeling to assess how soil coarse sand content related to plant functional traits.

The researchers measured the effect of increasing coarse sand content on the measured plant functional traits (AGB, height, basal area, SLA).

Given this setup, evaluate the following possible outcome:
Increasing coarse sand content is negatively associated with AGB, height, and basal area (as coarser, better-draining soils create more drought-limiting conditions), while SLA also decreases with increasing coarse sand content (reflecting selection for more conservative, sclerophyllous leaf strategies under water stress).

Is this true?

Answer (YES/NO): NO